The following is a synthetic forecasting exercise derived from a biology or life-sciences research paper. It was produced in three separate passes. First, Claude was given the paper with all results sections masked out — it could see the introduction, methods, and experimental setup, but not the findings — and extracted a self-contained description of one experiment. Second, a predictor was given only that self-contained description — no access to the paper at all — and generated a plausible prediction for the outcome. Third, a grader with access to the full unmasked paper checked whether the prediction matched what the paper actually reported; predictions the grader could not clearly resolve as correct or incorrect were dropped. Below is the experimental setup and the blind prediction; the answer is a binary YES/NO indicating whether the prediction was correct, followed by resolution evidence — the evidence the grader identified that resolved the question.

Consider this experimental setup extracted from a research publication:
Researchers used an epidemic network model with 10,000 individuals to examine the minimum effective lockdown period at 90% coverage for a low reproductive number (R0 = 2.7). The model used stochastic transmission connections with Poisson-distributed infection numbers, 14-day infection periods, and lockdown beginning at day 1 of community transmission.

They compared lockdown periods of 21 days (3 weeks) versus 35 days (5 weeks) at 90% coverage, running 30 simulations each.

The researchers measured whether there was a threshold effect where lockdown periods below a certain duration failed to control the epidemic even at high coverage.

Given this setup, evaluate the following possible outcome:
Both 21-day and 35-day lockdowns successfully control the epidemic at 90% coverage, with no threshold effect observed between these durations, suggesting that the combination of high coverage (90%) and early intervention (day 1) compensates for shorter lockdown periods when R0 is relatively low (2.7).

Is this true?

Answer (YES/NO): NO